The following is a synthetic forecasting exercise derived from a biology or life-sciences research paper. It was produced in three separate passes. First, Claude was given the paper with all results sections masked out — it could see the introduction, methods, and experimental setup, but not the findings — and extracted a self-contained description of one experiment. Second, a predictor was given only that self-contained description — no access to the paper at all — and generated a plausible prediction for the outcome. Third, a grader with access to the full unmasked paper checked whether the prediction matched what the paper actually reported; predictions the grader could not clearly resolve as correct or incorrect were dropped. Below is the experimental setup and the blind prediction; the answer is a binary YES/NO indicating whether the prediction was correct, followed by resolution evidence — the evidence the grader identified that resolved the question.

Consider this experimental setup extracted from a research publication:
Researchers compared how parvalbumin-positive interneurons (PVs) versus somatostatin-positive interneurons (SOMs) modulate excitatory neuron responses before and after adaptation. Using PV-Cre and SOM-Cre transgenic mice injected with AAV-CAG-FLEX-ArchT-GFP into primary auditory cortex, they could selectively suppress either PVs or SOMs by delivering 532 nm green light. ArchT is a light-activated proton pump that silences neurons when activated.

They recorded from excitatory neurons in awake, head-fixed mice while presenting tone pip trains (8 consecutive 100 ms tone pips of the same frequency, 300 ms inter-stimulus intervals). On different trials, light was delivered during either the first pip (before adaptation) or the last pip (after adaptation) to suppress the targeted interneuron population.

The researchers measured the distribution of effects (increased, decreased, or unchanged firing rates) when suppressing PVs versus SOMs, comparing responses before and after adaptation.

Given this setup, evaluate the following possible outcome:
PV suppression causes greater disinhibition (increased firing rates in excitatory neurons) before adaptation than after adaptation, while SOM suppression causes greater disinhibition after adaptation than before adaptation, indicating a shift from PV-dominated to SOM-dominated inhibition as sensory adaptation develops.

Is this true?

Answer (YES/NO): NO